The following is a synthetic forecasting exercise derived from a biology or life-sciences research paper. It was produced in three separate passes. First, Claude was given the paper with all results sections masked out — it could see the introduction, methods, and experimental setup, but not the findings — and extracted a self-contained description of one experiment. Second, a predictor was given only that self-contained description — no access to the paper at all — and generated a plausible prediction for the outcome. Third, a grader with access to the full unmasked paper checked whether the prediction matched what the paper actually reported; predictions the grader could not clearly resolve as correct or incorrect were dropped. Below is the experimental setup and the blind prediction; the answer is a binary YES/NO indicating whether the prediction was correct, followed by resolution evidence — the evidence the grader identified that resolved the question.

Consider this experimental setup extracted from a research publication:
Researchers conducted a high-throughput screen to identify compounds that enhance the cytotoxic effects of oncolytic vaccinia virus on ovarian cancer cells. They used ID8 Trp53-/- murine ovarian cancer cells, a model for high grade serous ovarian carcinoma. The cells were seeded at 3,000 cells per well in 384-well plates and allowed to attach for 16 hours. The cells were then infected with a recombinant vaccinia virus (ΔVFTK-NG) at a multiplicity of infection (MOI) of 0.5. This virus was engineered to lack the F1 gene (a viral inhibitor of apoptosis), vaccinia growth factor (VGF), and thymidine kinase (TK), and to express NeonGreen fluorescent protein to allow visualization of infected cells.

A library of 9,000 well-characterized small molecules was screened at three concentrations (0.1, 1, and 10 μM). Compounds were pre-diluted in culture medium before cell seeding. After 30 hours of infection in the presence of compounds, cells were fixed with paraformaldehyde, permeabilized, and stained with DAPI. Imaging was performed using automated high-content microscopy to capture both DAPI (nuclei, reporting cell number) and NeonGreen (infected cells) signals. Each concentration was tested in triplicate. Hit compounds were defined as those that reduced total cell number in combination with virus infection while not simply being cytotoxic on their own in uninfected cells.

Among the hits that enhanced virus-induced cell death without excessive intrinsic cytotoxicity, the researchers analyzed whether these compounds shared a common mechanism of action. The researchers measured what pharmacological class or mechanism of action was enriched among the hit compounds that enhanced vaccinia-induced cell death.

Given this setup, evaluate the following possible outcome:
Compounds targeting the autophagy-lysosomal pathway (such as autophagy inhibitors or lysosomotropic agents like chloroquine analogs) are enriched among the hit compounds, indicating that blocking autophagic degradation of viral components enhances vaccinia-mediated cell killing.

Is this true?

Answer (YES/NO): NO